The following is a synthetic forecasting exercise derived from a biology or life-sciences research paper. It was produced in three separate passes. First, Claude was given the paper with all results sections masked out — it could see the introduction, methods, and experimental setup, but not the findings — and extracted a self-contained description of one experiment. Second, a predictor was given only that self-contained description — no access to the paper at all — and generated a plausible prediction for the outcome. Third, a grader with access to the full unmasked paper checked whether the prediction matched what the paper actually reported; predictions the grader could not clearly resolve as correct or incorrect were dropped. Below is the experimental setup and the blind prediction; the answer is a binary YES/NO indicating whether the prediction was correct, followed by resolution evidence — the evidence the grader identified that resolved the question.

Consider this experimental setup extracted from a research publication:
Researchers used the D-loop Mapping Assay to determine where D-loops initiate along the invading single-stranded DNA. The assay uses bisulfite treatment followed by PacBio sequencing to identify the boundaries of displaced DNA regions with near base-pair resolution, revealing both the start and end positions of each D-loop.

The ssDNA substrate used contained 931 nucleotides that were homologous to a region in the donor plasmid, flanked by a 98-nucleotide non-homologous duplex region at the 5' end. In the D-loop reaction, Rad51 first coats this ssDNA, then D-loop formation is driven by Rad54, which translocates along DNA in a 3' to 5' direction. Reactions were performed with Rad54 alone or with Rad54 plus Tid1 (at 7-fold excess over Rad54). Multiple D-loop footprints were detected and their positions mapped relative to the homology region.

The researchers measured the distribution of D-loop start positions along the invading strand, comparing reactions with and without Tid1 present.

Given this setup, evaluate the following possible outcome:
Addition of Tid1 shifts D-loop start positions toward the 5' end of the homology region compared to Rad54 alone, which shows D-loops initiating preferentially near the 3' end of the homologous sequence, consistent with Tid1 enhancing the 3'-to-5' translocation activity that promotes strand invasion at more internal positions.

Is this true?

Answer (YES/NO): NO